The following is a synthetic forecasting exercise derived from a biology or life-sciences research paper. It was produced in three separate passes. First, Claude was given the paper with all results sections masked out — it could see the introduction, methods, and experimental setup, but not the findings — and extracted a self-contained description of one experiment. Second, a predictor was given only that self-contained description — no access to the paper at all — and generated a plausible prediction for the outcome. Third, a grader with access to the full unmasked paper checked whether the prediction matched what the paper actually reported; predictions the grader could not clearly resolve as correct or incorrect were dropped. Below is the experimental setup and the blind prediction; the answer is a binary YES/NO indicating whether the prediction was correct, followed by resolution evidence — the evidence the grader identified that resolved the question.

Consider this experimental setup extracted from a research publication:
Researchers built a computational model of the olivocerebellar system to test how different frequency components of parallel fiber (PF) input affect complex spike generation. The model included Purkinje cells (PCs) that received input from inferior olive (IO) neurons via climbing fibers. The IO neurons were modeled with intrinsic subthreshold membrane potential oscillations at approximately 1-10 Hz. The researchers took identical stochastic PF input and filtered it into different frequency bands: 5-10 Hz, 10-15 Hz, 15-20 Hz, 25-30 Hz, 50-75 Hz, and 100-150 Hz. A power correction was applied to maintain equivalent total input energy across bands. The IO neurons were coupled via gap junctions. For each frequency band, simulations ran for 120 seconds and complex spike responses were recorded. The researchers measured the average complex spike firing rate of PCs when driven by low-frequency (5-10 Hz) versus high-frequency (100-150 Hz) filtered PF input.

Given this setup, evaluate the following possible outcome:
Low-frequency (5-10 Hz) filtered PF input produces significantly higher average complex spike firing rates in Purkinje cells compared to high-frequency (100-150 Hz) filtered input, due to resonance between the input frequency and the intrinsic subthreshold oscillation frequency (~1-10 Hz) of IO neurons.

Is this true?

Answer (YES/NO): YES